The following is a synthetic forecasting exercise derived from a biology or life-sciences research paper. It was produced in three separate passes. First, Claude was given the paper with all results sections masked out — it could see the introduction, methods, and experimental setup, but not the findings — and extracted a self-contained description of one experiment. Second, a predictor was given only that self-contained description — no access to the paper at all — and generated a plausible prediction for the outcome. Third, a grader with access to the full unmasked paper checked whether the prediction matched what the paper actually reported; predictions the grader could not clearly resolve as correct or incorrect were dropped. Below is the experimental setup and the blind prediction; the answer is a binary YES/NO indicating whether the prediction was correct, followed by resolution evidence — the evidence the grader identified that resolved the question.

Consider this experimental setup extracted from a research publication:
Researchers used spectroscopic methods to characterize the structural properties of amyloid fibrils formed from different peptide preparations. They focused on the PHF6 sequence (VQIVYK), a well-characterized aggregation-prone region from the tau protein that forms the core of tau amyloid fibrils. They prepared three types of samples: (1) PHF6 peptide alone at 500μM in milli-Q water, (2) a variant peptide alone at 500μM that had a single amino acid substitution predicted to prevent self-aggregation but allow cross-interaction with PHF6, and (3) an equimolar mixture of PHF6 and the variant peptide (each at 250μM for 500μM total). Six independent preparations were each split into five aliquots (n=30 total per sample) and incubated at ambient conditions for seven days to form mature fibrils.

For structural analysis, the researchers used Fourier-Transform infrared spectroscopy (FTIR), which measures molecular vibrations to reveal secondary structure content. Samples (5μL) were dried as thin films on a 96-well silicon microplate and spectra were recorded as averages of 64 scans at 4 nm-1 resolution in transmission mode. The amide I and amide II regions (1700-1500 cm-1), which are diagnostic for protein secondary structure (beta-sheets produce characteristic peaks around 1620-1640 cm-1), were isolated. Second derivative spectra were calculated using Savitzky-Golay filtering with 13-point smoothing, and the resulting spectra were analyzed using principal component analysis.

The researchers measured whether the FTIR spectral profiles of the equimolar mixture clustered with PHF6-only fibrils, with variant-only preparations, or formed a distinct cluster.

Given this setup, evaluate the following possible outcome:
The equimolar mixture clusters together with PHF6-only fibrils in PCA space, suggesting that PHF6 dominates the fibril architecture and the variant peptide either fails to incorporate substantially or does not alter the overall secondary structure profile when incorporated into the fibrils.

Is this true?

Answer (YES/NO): NO